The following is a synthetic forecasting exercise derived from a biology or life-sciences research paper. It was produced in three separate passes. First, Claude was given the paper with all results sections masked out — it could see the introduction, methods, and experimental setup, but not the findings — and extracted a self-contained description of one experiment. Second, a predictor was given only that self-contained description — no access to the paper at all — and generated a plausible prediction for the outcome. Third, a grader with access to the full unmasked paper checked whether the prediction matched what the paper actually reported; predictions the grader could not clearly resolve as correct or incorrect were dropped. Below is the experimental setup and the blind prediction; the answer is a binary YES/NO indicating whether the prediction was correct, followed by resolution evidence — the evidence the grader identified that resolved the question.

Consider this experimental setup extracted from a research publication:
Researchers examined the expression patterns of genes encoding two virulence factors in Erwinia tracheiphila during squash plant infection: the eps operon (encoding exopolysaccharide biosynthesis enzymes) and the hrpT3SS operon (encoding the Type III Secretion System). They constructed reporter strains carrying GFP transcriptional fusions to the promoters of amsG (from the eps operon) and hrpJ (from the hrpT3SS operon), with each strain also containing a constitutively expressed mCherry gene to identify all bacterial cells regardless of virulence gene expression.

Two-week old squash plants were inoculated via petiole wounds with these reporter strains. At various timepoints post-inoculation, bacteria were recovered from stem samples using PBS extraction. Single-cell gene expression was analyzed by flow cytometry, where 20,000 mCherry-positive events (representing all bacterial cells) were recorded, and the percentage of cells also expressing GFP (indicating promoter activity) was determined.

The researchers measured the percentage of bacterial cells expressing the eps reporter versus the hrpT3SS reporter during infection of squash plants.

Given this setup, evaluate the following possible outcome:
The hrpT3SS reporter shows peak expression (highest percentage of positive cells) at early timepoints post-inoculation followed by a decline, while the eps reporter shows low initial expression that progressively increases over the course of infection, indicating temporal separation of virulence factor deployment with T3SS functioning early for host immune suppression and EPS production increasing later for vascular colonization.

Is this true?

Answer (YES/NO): NO